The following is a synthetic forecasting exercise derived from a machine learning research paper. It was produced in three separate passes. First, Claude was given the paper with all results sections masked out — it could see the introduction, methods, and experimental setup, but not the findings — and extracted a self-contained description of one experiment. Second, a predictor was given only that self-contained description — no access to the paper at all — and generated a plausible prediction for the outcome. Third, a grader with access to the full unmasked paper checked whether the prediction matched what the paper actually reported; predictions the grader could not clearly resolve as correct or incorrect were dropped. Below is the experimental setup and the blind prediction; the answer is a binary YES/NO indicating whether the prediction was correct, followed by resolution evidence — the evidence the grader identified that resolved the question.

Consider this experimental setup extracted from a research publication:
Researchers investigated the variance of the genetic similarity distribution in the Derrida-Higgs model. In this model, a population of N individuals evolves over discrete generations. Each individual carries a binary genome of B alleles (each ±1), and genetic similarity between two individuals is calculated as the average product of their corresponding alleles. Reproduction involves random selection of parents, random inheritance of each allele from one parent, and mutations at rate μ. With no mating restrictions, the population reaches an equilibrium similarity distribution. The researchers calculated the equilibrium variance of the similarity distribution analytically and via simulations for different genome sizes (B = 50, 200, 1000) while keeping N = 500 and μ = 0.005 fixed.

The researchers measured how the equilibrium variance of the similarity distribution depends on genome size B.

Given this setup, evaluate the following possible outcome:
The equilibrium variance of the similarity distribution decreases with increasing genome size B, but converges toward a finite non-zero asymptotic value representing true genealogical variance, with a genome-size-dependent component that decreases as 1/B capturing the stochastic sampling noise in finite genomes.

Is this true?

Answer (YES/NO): YES